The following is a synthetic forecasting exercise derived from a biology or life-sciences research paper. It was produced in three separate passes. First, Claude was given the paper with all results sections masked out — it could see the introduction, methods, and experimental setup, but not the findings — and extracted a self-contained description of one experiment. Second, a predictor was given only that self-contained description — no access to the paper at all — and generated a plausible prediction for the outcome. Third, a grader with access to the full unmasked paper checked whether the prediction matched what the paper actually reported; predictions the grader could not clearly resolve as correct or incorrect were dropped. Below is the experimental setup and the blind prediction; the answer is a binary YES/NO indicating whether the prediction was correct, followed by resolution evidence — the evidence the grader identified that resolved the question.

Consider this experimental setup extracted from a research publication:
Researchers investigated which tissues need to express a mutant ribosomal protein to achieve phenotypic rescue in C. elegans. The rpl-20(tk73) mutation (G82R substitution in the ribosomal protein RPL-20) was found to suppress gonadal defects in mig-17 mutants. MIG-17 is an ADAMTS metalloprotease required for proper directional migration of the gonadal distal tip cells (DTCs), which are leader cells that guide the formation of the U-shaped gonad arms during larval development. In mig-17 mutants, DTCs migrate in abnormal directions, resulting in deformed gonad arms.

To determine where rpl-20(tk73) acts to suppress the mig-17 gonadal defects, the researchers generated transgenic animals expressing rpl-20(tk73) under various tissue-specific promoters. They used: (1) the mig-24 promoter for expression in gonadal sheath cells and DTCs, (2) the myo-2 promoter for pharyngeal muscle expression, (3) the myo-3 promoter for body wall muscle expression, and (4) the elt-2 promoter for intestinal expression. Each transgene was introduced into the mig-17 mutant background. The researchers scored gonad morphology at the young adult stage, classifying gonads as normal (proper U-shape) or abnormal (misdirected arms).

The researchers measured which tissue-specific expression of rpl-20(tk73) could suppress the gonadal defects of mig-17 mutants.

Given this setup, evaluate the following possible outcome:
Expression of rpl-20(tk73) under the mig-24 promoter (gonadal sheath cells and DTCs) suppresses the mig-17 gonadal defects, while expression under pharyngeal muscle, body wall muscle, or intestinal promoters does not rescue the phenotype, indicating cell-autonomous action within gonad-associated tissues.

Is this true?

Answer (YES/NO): NO